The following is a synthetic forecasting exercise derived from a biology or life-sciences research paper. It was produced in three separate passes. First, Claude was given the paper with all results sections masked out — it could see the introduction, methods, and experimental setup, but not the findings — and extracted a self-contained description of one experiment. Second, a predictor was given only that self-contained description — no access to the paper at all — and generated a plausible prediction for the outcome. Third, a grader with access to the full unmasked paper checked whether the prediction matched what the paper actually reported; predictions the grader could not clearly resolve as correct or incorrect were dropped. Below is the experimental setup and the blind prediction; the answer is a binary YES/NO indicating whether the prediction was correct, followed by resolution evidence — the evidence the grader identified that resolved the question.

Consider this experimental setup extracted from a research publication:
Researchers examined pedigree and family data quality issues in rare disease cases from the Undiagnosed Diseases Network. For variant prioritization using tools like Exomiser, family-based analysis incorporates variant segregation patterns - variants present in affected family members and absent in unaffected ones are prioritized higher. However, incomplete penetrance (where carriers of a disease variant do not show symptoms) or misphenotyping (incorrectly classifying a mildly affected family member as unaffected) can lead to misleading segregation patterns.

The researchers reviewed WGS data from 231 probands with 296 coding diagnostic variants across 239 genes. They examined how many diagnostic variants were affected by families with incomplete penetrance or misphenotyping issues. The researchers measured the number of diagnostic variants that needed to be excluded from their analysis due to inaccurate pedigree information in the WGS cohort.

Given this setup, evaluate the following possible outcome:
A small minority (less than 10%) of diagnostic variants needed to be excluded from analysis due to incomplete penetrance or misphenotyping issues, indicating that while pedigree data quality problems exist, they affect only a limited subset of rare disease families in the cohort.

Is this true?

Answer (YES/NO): YES